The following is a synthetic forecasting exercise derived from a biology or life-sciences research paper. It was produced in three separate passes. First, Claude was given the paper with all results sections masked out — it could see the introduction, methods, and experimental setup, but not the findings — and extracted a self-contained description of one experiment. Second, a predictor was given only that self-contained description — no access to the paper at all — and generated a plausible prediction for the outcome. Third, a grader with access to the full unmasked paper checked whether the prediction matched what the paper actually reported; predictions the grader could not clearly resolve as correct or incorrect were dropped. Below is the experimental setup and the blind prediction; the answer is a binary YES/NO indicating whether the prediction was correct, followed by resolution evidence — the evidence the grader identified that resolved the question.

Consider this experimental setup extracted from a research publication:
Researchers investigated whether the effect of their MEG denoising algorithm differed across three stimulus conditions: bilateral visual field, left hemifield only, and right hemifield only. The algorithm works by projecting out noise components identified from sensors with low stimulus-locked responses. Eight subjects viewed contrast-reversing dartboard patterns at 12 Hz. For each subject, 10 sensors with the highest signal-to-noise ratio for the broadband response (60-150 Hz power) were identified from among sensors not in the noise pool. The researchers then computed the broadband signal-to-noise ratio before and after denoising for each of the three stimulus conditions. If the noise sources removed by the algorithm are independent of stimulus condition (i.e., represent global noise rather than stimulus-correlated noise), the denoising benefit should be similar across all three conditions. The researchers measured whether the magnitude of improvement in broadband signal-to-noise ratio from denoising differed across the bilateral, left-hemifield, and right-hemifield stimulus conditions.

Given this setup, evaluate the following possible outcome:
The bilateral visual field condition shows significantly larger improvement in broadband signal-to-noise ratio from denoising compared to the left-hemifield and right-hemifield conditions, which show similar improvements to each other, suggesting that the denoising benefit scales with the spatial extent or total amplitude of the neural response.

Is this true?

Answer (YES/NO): NO